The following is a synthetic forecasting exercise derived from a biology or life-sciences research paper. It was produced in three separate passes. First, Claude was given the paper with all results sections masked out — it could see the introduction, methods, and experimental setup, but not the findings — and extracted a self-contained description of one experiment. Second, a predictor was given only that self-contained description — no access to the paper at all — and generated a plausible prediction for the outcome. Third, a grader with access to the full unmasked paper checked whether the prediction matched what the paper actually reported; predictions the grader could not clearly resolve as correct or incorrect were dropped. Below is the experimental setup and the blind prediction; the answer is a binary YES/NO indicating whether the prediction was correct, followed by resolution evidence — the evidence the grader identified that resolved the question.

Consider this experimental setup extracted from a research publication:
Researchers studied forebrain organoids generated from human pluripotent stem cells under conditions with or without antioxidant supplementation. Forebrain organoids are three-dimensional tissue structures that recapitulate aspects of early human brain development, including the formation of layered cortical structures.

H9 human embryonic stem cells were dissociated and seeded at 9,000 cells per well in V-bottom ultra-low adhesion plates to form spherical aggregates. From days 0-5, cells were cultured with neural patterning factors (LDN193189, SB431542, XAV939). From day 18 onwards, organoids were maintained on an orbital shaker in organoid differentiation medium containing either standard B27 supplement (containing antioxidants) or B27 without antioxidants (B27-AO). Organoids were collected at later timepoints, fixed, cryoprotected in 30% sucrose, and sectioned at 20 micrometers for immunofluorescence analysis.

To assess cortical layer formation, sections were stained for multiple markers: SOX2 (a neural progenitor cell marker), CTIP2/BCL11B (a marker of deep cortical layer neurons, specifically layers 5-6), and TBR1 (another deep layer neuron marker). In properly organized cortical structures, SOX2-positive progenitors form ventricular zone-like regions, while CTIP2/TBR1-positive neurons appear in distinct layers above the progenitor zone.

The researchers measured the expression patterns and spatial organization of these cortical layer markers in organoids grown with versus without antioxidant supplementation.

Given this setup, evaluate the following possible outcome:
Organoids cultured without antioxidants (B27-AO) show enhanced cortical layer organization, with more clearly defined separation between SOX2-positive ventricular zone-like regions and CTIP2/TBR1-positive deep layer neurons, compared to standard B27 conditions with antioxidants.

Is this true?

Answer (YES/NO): NO